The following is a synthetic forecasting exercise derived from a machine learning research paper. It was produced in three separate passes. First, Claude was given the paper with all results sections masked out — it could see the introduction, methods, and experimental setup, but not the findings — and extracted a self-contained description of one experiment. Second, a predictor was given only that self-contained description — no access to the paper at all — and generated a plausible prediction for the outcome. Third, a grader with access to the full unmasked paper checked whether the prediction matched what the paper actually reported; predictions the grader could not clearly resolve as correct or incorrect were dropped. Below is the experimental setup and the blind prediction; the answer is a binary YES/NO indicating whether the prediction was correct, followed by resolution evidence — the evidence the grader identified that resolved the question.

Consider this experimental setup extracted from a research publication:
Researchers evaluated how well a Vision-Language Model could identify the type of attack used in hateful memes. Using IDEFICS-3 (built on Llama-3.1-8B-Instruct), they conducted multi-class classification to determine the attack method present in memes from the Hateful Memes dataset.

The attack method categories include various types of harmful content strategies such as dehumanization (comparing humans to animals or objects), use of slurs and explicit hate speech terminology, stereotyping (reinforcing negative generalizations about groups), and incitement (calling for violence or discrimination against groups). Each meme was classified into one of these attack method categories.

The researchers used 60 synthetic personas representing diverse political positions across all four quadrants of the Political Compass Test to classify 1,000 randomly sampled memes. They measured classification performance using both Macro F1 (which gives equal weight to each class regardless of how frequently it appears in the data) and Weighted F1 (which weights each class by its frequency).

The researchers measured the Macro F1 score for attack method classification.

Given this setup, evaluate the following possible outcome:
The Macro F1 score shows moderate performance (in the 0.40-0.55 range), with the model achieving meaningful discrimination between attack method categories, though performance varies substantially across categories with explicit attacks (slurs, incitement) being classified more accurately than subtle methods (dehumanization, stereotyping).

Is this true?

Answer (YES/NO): NO